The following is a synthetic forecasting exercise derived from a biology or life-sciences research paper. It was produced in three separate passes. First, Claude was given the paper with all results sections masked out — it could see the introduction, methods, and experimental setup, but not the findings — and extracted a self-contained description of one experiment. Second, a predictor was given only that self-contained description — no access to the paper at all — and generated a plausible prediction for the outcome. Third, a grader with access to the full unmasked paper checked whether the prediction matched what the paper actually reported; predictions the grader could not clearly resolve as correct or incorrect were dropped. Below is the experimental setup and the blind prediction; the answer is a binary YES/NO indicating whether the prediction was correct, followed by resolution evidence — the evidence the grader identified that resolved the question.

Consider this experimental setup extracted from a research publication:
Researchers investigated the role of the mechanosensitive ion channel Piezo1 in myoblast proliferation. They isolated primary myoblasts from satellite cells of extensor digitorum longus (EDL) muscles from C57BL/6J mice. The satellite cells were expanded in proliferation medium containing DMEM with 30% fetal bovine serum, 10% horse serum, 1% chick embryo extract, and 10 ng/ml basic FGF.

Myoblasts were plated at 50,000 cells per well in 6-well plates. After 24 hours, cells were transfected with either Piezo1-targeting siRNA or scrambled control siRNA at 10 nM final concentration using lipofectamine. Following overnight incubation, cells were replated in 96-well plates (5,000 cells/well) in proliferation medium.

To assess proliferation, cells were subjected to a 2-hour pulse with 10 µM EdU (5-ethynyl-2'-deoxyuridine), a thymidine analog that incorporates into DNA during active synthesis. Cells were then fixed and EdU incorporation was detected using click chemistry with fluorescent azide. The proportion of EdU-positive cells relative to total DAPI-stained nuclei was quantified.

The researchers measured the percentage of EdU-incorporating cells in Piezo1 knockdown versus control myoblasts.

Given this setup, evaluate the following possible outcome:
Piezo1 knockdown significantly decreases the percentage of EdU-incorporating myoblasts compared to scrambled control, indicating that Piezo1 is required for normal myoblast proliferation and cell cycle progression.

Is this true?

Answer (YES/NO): NO